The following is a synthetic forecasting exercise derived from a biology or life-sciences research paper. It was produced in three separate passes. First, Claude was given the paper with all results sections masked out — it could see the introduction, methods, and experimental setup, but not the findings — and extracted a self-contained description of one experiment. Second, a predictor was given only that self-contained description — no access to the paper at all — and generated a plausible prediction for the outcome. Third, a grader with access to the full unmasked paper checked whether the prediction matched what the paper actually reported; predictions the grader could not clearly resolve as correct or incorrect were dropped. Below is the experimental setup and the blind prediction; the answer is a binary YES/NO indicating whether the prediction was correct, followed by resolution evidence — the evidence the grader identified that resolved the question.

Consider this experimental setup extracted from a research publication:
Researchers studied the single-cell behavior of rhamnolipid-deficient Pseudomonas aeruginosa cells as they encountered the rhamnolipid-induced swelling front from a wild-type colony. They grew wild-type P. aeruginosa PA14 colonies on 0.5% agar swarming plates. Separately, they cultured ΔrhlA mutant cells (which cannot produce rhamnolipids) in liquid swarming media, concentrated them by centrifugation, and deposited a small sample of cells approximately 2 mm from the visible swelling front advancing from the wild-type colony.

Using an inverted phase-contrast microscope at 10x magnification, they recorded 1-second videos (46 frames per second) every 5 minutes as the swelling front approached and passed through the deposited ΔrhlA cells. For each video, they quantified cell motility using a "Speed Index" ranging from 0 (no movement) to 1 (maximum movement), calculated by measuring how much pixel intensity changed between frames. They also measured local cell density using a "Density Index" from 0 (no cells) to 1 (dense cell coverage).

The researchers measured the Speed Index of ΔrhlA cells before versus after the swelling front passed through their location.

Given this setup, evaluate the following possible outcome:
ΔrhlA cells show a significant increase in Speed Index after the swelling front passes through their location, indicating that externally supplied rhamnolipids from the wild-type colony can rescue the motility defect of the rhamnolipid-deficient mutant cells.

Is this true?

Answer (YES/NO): YES